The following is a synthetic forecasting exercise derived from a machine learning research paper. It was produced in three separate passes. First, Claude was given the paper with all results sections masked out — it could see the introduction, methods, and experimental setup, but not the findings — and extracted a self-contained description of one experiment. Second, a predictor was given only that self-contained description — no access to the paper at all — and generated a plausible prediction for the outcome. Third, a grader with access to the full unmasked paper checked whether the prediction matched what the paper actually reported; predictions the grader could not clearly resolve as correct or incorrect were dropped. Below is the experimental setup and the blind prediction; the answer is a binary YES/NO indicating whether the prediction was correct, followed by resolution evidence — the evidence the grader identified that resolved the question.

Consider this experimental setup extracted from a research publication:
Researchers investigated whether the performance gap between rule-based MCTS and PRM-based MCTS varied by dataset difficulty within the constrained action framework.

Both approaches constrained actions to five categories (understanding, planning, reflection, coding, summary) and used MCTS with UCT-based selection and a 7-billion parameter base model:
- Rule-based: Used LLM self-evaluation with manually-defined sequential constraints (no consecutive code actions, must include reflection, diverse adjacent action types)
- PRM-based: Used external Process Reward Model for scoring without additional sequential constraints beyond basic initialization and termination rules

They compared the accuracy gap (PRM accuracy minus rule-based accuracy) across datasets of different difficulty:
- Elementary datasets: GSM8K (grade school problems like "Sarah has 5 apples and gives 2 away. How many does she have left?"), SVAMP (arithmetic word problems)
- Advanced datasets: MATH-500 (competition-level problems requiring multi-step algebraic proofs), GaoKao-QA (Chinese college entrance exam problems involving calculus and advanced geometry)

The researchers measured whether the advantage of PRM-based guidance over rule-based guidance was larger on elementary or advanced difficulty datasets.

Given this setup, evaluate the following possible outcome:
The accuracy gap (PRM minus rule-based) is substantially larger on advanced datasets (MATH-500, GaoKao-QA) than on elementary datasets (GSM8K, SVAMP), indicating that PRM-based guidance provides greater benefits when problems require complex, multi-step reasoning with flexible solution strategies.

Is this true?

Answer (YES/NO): YES